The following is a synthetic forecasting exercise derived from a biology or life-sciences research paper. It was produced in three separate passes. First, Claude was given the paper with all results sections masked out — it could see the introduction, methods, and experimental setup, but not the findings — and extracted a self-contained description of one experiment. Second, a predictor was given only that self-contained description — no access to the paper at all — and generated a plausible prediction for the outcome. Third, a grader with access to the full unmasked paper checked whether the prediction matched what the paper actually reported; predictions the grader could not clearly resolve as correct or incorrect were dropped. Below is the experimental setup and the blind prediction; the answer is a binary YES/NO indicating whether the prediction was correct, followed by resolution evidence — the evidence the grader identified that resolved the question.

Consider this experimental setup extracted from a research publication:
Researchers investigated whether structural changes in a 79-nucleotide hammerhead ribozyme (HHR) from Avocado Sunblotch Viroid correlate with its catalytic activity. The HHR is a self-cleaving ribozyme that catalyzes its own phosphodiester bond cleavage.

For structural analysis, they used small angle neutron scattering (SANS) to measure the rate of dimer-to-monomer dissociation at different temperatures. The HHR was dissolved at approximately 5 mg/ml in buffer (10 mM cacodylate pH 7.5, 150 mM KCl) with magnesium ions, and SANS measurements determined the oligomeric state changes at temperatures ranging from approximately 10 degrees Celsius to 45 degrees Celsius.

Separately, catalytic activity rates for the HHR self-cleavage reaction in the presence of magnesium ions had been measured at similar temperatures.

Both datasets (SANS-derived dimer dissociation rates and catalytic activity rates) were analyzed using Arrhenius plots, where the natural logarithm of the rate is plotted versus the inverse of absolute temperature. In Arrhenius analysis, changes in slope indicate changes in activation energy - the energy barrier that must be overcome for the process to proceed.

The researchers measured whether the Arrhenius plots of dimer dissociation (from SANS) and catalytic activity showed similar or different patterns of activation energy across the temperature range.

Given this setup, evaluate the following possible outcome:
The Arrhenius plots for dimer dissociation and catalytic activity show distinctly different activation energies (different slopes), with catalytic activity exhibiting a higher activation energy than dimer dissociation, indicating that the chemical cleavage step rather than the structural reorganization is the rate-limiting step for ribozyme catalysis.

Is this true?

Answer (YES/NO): NO